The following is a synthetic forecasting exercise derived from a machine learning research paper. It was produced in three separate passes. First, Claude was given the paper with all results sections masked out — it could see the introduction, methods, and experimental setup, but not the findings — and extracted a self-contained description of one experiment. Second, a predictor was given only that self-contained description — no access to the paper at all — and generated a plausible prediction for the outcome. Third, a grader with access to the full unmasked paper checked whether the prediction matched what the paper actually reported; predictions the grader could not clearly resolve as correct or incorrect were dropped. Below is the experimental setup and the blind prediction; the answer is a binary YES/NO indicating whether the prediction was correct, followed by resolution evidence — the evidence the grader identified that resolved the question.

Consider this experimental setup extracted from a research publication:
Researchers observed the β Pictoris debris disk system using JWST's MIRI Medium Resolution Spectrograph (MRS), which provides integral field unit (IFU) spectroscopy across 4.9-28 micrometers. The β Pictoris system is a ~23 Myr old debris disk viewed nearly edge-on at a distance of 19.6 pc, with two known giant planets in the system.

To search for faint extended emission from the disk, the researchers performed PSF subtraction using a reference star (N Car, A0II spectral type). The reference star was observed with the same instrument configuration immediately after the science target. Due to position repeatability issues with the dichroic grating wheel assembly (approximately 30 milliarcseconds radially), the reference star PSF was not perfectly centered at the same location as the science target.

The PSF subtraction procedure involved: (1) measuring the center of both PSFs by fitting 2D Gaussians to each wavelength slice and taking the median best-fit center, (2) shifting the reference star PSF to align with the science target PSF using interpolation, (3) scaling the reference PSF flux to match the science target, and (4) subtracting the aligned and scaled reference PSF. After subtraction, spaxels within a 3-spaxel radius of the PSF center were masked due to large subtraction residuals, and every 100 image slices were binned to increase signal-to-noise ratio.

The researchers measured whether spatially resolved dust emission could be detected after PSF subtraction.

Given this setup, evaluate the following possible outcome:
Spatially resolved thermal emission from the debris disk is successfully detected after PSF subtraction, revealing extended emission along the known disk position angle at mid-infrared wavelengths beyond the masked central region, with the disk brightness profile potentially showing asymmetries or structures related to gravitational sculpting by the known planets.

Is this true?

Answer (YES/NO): NO